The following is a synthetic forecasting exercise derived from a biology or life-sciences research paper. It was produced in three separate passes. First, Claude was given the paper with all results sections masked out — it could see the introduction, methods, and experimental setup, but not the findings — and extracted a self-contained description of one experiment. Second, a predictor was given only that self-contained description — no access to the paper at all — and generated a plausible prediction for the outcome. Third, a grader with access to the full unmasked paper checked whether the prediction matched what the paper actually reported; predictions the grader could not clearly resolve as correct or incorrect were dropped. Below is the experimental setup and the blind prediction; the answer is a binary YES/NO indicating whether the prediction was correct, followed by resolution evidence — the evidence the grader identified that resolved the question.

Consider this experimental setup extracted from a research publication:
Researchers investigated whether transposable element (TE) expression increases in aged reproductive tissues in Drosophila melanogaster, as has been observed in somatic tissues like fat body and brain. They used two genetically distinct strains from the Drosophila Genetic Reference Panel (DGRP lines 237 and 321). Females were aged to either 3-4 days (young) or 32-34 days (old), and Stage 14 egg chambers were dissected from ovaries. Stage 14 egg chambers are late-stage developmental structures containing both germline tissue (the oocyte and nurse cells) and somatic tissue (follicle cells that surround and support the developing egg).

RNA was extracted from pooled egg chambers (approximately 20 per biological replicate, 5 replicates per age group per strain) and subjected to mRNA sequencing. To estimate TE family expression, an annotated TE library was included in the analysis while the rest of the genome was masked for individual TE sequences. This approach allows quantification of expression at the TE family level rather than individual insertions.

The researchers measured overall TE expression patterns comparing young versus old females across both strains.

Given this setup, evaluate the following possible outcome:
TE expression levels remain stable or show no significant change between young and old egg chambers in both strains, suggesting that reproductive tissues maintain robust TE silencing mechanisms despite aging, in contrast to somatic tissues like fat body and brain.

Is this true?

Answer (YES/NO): YES